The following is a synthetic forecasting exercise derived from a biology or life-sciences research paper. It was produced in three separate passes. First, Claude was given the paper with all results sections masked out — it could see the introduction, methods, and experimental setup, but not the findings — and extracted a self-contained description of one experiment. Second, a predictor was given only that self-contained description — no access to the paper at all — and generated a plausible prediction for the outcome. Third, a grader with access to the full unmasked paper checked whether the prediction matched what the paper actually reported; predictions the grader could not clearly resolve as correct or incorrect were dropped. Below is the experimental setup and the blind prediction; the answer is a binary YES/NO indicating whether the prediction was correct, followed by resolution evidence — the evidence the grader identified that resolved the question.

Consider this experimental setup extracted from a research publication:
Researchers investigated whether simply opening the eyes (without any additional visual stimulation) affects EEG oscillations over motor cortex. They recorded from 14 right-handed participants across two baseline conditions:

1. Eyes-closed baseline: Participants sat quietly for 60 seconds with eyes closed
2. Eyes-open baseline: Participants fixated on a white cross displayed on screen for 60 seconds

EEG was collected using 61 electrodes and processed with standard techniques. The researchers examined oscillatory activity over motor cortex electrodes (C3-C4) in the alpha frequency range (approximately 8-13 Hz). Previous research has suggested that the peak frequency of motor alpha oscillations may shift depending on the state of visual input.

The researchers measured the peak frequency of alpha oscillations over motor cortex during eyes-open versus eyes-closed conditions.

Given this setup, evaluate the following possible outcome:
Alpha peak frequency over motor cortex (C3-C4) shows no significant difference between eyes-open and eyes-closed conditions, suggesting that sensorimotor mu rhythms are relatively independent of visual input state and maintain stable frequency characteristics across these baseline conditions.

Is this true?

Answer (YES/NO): NO